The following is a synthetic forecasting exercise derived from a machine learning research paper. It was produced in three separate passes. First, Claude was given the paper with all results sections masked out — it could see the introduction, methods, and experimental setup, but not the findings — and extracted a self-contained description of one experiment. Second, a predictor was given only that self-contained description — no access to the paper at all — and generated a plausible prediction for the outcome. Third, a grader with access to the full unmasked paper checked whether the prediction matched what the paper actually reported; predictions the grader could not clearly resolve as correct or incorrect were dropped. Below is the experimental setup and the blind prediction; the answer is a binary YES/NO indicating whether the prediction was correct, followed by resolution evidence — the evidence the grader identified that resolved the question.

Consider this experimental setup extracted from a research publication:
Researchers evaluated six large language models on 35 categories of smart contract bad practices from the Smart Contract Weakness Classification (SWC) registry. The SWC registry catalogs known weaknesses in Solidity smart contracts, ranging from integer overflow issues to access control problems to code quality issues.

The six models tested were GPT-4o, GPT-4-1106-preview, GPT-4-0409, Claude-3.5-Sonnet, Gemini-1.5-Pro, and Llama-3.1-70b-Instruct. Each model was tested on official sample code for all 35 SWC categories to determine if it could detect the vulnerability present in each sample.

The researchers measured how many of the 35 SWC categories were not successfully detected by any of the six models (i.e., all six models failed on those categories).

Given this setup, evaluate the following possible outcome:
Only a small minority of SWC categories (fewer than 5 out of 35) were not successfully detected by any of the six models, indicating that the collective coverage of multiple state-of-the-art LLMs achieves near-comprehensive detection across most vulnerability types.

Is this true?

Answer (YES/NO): YES